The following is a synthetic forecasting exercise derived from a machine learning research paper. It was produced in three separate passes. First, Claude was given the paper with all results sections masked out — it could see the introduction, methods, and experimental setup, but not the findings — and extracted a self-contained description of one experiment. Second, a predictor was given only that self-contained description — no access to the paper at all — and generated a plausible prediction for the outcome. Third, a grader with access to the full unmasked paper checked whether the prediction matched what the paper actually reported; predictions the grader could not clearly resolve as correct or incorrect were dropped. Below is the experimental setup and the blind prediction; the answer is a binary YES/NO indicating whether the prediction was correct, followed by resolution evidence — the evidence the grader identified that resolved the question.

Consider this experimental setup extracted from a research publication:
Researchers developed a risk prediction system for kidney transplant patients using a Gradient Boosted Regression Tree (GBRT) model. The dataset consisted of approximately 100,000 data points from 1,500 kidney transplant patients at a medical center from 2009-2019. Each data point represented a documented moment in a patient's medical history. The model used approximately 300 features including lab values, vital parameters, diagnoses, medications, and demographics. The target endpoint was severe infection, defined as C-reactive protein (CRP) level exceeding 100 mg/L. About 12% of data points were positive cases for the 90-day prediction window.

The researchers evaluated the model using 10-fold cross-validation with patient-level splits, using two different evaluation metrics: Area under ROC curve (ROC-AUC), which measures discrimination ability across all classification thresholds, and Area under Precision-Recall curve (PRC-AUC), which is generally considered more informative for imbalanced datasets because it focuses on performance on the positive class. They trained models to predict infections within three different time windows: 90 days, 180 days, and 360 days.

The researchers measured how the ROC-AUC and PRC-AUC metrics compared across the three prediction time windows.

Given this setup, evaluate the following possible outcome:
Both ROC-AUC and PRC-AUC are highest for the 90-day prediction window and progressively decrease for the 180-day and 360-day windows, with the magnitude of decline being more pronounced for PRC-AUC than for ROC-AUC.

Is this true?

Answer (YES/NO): NO